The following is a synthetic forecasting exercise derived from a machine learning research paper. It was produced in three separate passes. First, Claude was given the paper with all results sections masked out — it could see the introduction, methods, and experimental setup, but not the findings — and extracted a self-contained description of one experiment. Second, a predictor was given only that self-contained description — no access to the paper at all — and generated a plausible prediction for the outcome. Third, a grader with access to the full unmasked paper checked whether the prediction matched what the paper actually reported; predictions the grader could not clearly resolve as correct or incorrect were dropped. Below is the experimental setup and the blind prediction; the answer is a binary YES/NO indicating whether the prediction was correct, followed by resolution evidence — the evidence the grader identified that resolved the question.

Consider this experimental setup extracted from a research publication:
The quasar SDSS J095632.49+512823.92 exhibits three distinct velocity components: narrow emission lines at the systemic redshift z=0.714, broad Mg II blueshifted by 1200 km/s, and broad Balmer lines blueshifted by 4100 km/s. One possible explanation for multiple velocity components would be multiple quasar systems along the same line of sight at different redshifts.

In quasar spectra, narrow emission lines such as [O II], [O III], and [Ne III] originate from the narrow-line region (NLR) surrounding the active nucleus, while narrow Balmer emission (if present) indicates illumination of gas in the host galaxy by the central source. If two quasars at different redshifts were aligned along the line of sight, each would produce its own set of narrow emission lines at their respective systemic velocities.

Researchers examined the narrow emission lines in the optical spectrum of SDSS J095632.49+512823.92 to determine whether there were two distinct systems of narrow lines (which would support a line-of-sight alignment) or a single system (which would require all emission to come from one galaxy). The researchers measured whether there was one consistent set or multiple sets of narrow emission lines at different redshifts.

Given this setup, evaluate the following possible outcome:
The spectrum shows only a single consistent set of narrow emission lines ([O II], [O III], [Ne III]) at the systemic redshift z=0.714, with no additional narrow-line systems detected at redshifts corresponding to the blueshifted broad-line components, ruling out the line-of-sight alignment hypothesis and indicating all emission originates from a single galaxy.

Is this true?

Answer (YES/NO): YES